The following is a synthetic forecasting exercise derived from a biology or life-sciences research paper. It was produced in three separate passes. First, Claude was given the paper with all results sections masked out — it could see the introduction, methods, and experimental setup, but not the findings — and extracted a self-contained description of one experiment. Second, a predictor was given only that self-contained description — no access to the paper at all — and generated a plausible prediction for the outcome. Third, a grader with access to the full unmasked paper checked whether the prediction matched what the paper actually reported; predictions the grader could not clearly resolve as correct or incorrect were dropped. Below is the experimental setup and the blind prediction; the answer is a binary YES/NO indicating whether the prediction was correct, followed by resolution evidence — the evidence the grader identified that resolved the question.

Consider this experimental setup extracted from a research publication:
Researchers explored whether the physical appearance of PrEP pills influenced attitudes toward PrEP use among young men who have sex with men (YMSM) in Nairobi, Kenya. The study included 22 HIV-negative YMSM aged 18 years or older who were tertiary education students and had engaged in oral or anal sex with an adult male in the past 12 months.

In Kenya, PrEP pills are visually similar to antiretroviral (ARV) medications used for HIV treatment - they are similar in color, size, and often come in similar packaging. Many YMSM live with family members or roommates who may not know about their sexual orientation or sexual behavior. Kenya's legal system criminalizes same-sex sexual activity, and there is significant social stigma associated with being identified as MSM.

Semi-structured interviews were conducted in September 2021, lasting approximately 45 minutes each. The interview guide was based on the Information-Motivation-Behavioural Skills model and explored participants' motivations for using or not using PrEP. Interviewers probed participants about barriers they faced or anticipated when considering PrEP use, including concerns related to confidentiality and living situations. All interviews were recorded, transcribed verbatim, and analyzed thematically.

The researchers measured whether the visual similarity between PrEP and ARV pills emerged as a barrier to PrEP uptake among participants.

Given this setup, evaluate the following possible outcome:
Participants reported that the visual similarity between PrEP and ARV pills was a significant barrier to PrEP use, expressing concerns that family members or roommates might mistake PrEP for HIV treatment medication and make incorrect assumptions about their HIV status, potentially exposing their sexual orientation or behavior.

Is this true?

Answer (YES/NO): YES